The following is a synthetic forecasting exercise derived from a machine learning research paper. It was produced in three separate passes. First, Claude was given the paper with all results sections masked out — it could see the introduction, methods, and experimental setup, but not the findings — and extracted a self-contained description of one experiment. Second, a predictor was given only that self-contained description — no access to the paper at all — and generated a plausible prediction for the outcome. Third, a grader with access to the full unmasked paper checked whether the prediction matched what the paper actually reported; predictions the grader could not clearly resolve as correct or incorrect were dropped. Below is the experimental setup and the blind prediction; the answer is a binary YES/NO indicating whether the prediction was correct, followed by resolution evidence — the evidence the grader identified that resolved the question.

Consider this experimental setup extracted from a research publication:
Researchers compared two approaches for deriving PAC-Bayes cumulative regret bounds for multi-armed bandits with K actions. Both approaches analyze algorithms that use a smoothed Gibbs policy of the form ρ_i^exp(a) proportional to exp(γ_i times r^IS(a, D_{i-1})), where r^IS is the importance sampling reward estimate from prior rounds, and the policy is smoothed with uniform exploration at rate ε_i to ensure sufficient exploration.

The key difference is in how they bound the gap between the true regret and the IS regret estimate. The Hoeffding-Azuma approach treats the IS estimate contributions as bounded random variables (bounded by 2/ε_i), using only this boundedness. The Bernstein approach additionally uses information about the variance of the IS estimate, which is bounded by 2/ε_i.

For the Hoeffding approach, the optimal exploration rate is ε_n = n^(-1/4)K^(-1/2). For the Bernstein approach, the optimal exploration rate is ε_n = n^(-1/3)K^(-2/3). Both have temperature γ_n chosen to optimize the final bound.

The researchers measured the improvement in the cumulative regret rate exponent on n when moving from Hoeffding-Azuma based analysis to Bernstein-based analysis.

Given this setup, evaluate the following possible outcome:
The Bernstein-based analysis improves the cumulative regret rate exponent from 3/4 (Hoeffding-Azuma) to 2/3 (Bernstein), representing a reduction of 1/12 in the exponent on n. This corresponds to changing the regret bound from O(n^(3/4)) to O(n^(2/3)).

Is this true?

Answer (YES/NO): YES